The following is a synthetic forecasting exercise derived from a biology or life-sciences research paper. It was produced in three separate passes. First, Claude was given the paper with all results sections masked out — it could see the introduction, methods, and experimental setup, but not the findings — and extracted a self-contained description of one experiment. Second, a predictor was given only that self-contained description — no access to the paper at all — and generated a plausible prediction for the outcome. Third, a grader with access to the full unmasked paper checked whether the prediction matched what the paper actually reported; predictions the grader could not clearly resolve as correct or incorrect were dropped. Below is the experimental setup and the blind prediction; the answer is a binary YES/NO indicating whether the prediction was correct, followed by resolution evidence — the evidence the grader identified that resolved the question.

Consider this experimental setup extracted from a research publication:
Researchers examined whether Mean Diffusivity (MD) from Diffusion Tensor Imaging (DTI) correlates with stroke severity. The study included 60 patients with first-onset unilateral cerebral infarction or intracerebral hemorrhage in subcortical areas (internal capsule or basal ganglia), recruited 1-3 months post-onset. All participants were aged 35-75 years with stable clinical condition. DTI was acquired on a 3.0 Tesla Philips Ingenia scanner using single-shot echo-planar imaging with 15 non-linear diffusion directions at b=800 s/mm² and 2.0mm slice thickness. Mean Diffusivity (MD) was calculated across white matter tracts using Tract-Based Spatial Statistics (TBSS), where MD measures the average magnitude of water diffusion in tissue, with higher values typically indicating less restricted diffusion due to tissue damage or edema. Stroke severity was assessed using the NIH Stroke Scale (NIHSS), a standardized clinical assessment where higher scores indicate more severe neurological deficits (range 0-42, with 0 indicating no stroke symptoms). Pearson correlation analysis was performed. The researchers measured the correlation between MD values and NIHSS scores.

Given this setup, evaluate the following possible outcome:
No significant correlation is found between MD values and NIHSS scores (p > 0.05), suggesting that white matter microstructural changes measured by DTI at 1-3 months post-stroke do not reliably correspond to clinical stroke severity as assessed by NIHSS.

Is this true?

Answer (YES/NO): NO